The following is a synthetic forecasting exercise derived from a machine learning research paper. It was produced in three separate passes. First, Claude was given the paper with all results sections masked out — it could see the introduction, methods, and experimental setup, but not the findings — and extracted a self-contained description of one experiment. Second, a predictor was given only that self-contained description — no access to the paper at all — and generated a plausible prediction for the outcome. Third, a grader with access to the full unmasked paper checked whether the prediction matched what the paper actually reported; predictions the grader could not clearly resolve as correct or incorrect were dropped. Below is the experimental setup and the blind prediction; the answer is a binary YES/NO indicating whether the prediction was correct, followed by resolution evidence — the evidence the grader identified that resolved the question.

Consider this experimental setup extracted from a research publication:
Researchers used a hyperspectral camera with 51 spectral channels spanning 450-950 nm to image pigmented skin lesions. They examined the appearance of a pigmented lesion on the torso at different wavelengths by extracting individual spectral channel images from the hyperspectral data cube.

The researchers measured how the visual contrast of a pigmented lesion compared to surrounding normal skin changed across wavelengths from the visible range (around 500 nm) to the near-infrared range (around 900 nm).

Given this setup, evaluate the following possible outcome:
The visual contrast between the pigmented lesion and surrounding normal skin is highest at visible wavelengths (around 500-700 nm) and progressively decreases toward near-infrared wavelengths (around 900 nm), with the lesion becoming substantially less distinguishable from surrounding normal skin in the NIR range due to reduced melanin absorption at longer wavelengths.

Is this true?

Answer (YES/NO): YES